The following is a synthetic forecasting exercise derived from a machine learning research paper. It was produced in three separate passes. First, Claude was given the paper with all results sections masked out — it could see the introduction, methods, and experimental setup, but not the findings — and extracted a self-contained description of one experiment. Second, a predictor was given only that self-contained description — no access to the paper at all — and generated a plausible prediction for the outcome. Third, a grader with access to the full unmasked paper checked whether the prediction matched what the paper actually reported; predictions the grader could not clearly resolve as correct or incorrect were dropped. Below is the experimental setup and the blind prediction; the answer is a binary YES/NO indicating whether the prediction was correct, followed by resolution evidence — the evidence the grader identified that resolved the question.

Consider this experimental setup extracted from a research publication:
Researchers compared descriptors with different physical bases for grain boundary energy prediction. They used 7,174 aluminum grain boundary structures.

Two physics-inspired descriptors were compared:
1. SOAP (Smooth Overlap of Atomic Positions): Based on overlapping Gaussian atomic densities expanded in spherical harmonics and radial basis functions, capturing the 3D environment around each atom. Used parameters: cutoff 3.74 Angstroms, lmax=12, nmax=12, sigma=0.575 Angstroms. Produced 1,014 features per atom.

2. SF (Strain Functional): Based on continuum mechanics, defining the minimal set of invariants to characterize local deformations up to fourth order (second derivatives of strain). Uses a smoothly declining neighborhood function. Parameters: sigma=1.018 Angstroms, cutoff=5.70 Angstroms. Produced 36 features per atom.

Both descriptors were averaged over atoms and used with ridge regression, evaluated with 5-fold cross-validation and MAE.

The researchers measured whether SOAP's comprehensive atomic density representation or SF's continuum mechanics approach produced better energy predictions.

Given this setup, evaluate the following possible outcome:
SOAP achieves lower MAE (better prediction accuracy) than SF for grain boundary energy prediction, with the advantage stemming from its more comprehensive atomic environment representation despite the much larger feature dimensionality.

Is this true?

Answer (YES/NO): YES